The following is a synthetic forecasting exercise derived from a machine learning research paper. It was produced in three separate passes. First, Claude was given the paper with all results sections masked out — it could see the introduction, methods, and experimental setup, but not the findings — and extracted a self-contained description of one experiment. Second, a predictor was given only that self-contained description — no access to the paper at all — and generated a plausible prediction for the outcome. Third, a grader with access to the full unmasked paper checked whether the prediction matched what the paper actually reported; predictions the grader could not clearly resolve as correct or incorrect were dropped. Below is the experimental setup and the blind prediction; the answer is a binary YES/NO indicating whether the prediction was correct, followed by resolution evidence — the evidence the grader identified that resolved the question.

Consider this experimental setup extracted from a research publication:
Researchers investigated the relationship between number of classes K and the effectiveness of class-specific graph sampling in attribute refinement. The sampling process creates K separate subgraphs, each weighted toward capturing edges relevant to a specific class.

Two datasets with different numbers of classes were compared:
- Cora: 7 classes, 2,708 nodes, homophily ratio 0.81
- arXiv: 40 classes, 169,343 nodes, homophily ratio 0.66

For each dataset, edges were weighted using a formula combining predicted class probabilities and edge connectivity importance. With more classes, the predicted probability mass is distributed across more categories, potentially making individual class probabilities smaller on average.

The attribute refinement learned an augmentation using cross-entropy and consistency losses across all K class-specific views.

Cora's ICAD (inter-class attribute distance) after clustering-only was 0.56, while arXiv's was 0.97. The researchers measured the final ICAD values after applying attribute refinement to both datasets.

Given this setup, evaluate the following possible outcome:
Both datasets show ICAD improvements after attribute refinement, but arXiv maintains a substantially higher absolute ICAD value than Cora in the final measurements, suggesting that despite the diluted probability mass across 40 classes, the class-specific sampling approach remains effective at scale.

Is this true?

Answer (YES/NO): YES